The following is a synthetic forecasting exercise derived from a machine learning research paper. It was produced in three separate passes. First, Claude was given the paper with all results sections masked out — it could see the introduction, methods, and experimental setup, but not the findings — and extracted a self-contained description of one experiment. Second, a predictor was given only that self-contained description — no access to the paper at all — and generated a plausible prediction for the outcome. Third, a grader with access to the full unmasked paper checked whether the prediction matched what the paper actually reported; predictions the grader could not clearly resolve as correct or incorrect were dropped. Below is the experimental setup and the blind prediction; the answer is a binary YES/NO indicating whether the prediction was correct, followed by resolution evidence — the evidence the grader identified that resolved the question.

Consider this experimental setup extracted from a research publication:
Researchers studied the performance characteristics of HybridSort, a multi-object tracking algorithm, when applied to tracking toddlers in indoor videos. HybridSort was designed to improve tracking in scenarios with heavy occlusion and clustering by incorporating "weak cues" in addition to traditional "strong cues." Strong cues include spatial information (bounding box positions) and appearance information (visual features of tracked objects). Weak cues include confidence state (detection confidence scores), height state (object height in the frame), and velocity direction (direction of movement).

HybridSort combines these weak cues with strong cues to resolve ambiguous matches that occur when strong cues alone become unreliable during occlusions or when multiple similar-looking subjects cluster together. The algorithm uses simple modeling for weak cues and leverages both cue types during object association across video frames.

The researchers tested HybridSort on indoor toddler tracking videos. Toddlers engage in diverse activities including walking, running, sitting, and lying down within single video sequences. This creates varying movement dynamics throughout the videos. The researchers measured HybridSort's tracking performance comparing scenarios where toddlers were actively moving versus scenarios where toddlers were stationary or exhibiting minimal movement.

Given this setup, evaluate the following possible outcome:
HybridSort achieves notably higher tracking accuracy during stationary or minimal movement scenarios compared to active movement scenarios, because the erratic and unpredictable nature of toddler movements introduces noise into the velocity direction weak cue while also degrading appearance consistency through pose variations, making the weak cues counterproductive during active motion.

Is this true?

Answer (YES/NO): NO